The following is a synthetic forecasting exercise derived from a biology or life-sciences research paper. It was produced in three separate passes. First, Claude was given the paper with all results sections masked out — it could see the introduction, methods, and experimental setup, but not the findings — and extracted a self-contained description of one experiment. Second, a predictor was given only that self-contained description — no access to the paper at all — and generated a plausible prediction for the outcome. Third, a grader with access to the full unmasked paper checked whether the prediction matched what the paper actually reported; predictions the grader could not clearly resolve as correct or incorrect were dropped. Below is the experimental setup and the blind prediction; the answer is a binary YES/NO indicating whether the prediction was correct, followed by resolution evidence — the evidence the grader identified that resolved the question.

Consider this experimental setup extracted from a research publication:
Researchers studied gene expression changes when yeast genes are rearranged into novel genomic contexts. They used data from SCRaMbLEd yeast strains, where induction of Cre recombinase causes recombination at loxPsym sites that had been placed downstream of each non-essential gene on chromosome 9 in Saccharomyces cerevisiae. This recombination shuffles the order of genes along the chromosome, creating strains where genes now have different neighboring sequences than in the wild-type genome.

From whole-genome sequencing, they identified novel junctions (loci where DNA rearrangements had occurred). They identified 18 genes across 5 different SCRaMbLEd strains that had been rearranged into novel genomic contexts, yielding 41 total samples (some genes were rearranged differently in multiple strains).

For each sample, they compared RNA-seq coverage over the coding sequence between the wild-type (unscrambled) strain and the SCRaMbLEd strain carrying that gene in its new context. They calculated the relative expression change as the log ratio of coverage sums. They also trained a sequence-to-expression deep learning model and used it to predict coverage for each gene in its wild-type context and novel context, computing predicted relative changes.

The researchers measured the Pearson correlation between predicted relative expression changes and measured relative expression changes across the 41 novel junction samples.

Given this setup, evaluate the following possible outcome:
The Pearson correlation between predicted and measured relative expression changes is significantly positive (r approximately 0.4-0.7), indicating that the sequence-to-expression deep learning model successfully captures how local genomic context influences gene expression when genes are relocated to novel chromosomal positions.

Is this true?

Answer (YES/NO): NO